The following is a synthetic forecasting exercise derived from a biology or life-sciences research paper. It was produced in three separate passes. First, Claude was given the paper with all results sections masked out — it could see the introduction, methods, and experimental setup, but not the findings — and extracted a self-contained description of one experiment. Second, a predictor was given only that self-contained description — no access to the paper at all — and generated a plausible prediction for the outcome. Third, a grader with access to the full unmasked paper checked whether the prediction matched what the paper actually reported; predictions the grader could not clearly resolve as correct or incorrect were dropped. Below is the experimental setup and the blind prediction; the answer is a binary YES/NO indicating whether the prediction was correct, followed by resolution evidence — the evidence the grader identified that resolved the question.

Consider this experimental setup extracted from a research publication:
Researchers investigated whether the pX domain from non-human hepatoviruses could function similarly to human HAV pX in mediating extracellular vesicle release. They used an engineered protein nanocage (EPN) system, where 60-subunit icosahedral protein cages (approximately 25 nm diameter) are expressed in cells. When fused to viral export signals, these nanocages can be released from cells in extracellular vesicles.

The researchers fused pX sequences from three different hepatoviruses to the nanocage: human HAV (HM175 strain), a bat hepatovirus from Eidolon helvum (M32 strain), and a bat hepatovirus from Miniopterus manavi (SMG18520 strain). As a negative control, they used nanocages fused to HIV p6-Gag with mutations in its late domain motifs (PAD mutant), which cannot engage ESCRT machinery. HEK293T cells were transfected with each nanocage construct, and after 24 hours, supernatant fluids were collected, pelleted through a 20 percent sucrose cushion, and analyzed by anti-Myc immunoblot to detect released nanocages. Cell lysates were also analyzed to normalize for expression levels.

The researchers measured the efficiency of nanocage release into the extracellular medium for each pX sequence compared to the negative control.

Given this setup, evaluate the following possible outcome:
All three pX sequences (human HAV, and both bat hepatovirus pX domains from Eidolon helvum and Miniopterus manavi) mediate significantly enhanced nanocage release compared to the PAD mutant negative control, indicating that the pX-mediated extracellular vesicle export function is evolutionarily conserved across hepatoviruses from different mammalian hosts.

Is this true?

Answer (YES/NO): YES